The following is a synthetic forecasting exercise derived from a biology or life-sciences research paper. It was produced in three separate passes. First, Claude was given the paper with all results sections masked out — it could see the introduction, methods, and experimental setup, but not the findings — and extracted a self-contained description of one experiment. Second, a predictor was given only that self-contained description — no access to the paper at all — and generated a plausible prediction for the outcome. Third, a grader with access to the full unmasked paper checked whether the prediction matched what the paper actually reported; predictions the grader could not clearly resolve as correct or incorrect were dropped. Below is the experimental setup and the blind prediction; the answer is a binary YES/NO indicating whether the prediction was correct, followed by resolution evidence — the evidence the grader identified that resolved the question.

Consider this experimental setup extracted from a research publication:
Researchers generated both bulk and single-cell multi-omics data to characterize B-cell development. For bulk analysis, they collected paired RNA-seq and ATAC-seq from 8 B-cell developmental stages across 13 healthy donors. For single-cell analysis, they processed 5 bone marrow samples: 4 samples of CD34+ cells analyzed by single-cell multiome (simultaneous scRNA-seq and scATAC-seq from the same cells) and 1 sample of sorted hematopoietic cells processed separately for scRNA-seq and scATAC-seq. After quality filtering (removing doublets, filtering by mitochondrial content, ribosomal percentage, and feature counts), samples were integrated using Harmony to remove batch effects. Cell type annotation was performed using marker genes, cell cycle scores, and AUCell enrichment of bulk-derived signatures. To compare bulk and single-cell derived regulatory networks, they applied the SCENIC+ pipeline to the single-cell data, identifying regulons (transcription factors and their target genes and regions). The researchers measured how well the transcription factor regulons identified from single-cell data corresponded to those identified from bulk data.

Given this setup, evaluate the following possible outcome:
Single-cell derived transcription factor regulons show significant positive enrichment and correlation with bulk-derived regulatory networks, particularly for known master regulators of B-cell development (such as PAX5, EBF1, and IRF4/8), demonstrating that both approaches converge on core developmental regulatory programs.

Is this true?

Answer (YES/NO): NO